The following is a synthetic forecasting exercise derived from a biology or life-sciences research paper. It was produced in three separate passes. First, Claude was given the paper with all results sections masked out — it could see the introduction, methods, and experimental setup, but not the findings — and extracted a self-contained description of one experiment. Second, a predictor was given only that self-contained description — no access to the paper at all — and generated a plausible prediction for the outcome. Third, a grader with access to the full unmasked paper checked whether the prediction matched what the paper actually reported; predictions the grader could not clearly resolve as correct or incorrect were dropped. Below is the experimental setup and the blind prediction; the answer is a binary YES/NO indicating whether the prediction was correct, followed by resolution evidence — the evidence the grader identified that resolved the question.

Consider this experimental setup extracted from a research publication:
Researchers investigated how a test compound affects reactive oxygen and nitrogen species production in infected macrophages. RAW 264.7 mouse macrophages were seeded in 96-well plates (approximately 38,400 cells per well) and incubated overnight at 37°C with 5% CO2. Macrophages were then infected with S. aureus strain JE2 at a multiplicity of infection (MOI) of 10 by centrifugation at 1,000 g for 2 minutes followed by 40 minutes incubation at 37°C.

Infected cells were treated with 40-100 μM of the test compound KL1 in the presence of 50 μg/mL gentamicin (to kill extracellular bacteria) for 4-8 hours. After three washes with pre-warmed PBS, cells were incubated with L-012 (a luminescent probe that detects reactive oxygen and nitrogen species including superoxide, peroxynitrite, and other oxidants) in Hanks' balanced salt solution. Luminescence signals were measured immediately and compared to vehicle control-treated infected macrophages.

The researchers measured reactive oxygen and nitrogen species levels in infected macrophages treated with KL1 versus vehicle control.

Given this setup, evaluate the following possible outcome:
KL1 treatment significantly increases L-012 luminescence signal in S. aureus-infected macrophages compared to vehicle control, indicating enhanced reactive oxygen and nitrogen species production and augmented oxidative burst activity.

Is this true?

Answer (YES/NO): NO